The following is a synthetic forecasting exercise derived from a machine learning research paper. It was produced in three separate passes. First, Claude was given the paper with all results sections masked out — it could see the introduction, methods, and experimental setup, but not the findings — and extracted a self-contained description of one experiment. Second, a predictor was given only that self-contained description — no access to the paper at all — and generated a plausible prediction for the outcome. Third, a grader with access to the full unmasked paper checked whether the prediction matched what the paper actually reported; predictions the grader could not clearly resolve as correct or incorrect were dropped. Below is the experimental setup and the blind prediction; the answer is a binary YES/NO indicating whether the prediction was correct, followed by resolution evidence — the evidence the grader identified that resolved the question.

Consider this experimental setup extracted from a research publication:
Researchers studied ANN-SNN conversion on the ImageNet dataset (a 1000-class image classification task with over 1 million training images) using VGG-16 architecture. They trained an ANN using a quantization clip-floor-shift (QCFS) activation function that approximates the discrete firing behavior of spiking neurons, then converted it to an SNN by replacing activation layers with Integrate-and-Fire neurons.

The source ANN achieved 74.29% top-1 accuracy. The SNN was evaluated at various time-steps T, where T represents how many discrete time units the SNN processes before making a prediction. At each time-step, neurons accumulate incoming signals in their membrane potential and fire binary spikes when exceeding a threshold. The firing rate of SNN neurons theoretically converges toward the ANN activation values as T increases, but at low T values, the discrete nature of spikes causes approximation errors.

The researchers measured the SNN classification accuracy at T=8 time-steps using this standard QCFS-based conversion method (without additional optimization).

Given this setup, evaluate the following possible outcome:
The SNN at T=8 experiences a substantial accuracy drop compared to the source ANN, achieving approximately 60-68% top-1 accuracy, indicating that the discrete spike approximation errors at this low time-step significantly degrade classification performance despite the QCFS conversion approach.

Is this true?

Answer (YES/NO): NO